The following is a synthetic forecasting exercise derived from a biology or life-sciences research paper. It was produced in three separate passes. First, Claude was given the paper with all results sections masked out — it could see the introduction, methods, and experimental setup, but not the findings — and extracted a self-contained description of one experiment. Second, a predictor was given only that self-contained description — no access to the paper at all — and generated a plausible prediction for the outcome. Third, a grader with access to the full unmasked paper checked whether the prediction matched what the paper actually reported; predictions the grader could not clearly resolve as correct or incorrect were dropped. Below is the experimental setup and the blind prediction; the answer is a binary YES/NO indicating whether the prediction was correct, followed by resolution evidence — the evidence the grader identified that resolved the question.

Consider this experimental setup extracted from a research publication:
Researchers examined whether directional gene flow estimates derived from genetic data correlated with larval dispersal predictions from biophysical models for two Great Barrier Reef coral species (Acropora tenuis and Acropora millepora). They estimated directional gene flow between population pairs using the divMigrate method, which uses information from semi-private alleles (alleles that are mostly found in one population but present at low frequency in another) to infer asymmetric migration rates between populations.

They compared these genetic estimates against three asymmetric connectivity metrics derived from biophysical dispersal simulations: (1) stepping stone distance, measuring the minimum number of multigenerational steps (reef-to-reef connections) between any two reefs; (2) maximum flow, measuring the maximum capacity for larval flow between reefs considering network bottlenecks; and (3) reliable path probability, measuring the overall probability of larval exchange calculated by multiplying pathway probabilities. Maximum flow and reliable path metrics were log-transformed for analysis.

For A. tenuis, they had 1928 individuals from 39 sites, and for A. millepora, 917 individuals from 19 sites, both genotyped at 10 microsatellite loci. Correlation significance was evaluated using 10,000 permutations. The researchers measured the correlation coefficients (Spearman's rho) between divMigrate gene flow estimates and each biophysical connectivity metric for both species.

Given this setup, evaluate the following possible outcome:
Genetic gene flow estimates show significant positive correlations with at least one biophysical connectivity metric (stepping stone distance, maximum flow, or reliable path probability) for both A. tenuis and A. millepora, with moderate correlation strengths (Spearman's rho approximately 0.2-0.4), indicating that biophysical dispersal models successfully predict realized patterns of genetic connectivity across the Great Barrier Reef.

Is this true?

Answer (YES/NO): NO